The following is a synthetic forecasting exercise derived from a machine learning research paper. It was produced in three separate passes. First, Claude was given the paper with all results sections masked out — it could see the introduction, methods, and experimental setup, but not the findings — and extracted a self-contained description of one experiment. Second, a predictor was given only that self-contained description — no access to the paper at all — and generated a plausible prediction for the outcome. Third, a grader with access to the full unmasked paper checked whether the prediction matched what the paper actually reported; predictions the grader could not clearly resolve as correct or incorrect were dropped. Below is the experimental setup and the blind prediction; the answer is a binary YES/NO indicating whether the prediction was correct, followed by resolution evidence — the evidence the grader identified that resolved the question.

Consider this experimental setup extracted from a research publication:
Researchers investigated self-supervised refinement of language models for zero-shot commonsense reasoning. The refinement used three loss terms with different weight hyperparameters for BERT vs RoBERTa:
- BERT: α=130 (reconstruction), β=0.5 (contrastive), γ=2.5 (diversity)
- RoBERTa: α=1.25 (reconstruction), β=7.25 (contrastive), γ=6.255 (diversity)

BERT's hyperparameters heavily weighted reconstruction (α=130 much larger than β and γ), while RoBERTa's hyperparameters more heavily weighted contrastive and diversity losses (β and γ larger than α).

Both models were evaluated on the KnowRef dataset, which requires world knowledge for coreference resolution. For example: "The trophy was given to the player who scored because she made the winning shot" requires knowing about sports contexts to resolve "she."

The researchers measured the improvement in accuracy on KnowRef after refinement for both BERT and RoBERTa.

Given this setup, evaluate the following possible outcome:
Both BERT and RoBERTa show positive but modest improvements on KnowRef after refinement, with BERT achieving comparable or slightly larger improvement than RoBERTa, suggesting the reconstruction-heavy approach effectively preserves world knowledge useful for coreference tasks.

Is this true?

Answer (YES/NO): NO